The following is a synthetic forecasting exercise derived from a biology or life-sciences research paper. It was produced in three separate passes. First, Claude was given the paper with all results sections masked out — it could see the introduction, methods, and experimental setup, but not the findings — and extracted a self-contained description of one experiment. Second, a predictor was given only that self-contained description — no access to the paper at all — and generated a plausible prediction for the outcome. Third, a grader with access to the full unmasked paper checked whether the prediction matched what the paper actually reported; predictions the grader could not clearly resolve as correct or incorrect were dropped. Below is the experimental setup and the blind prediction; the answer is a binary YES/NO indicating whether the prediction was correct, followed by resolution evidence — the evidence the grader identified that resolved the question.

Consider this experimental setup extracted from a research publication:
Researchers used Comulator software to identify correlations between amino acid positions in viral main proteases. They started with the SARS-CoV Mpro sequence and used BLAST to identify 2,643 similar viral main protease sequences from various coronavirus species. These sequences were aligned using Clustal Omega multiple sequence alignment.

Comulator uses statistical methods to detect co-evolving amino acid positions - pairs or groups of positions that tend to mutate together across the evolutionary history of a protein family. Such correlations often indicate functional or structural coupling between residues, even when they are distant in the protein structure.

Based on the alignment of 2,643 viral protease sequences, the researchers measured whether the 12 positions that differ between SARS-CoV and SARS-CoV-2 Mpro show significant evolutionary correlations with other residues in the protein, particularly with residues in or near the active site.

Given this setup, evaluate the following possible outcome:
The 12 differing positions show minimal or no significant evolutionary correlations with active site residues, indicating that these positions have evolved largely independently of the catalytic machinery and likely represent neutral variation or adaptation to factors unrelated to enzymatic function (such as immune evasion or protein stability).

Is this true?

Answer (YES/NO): NO